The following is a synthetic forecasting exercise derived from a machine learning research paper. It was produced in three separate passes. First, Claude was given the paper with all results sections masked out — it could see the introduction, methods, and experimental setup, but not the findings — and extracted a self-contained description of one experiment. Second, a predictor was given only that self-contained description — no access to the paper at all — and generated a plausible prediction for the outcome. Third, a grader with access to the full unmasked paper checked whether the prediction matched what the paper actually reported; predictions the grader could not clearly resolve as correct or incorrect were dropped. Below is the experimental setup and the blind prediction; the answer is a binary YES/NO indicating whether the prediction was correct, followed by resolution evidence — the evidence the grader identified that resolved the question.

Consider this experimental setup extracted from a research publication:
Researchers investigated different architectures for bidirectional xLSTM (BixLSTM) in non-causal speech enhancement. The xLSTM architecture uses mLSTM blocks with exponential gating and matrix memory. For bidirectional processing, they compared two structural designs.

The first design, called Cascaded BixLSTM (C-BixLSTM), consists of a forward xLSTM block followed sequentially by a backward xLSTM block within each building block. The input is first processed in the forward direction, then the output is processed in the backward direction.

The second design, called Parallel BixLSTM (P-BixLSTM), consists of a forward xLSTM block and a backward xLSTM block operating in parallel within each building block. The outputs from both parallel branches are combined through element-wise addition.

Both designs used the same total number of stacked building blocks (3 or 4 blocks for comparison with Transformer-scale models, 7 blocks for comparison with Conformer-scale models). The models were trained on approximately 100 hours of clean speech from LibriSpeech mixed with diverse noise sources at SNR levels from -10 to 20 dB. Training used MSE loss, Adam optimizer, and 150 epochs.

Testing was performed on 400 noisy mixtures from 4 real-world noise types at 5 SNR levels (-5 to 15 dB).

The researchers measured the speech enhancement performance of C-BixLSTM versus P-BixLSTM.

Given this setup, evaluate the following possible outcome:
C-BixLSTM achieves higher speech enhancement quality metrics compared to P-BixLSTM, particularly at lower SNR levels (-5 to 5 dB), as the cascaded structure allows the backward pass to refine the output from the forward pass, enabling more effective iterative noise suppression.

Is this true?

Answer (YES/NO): NO